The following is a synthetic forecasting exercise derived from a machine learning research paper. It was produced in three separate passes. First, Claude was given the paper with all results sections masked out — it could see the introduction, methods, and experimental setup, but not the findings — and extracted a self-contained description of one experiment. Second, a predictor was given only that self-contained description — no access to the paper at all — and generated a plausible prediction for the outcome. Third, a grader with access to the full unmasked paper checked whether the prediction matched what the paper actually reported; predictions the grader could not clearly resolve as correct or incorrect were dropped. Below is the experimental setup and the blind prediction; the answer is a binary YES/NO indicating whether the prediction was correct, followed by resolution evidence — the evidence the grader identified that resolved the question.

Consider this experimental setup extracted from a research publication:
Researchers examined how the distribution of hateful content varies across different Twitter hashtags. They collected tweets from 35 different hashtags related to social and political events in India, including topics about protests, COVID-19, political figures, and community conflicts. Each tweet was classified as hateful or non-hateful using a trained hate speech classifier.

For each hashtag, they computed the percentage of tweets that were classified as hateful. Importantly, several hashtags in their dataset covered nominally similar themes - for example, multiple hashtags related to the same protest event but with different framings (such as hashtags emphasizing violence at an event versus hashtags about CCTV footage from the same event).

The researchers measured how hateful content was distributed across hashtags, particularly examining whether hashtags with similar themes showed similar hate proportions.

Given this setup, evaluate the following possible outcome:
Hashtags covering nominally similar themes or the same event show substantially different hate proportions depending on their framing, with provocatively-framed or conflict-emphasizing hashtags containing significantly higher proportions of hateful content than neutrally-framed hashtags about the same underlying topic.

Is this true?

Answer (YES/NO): NO